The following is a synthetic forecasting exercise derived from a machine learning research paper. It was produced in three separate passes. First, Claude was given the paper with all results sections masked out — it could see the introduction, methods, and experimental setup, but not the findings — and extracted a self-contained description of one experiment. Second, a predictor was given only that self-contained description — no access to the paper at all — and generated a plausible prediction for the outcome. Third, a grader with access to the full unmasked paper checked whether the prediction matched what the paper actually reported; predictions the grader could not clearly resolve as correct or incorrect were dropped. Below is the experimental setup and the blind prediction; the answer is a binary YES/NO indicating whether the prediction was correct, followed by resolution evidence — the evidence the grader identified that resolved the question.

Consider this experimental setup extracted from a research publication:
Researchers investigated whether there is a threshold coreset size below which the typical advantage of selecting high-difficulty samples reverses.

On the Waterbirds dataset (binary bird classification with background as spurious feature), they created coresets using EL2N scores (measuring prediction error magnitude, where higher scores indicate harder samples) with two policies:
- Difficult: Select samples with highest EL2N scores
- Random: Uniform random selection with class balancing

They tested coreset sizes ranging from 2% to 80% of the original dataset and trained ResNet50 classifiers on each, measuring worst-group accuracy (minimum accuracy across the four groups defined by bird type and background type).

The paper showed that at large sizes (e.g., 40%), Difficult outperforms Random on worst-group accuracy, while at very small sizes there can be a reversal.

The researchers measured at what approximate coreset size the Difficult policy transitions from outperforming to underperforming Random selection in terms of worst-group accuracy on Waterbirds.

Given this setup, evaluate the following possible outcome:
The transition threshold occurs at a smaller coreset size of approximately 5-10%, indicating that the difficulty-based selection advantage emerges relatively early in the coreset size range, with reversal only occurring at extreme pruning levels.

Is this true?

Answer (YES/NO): NO